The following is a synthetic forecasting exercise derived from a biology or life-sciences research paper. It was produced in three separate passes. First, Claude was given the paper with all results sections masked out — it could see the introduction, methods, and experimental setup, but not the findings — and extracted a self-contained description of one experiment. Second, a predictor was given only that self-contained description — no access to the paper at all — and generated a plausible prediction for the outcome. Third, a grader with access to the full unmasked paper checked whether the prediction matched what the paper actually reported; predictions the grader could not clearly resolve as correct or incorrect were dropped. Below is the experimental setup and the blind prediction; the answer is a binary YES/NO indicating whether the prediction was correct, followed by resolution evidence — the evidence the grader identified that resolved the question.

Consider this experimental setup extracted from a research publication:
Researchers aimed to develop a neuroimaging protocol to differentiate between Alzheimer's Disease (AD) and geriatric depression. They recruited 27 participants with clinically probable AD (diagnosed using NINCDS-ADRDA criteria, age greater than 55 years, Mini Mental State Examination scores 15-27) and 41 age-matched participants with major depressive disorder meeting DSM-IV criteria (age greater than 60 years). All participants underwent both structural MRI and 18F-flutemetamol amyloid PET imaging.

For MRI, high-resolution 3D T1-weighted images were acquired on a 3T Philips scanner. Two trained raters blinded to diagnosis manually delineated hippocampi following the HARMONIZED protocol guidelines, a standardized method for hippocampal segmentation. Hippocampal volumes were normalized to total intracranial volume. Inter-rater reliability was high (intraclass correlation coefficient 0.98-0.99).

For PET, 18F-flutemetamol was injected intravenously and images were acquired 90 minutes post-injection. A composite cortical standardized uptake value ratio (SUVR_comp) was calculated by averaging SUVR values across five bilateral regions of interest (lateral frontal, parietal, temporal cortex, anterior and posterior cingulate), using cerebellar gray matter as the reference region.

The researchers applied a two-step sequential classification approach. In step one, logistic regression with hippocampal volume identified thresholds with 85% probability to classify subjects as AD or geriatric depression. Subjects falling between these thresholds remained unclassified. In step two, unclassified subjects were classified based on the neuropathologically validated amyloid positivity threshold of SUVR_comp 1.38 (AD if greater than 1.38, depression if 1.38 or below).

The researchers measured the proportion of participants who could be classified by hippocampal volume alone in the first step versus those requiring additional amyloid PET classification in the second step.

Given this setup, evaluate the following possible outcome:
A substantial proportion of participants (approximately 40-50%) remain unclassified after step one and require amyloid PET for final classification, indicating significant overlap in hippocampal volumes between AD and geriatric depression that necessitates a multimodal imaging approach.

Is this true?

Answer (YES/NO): YES